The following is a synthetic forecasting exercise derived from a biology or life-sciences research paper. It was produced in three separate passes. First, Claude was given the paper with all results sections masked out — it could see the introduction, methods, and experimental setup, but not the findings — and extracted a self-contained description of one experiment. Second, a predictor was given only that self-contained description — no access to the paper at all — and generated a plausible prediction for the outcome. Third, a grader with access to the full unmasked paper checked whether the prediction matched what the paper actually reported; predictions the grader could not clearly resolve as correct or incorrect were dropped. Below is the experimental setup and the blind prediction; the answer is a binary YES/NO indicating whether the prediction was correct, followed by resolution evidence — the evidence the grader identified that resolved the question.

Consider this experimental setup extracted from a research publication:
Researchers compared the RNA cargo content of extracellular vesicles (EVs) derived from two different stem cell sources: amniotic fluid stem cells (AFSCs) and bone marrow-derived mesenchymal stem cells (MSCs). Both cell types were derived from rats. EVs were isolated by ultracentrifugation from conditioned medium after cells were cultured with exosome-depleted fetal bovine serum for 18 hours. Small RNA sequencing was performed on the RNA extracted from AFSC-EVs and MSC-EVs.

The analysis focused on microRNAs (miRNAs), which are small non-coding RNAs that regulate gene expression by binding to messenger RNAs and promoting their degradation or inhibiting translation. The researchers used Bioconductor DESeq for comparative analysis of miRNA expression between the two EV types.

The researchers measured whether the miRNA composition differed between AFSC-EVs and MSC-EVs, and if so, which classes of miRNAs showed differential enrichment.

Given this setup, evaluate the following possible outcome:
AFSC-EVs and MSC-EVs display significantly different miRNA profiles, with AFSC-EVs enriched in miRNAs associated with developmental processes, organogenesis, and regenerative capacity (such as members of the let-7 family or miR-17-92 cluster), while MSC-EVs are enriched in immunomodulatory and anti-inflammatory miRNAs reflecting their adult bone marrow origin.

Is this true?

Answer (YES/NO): NO